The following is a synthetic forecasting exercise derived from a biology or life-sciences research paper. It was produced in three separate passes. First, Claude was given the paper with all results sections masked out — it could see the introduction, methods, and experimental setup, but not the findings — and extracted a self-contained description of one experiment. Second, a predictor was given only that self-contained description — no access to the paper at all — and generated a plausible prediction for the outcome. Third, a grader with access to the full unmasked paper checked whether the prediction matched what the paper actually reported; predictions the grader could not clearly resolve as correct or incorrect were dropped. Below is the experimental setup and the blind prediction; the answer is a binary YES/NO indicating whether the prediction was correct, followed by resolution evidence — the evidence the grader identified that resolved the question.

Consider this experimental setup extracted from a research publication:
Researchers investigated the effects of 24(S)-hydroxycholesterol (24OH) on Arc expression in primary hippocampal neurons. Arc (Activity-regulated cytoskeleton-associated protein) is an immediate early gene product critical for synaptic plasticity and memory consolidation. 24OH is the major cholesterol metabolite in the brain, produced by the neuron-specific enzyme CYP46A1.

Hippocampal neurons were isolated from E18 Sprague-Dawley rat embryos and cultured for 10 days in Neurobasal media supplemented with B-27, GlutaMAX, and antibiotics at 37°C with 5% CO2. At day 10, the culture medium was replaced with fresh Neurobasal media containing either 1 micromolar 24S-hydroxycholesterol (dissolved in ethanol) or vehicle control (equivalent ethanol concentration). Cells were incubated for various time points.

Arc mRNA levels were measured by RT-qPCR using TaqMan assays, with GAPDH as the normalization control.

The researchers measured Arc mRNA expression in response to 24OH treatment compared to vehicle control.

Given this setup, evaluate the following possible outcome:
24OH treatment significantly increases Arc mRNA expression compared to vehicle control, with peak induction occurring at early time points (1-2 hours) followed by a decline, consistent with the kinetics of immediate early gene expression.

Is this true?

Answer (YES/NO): NO